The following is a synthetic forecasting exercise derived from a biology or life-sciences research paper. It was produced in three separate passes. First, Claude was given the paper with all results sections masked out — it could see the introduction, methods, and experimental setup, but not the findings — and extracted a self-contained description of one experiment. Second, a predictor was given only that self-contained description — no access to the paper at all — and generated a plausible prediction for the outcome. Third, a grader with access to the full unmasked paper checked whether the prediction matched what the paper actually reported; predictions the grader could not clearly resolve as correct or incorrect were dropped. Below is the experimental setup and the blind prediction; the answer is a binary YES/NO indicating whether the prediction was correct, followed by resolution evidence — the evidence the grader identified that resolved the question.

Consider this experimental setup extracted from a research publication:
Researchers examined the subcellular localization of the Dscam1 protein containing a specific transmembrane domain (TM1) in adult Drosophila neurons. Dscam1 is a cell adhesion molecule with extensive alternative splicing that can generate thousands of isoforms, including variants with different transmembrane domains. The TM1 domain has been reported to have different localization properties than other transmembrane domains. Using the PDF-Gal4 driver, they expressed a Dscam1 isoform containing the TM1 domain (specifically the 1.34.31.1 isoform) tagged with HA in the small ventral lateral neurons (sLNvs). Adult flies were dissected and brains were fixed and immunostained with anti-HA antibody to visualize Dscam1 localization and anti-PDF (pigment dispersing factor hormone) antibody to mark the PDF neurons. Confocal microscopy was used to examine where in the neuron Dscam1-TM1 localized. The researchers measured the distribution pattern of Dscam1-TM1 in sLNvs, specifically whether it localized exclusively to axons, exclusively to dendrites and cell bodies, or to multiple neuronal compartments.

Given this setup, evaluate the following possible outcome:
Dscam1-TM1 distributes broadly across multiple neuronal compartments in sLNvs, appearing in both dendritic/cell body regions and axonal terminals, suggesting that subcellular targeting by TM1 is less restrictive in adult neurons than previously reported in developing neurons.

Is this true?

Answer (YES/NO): YES